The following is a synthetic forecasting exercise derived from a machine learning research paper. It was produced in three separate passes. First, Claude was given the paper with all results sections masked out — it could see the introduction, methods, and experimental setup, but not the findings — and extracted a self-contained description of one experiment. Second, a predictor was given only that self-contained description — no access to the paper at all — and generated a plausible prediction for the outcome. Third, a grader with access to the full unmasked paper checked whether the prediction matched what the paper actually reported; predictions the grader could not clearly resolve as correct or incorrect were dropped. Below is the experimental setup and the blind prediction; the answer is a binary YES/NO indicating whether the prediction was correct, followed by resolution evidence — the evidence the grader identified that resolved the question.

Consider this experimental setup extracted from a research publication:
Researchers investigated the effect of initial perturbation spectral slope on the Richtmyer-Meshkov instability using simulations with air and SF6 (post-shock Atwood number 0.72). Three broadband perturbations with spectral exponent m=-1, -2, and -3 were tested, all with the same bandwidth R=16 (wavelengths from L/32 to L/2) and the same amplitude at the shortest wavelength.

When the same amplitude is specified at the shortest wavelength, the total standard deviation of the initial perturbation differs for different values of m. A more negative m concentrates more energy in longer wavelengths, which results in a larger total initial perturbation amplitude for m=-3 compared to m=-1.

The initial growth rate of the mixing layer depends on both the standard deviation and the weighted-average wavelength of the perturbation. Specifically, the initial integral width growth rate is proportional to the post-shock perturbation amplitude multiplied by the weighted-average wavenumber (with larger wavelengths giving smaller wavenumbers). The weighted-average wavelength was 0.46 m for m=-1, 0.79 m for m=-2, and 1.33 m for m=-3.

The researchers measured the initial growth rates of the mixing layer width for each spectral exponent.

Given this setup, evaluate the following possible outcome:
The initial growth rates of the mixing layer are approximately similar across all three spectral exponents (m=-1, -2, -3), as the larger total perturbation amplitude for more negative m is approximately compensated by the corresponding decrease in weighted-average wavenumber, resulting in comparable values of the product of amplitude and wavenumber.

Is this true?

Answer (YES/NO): NO